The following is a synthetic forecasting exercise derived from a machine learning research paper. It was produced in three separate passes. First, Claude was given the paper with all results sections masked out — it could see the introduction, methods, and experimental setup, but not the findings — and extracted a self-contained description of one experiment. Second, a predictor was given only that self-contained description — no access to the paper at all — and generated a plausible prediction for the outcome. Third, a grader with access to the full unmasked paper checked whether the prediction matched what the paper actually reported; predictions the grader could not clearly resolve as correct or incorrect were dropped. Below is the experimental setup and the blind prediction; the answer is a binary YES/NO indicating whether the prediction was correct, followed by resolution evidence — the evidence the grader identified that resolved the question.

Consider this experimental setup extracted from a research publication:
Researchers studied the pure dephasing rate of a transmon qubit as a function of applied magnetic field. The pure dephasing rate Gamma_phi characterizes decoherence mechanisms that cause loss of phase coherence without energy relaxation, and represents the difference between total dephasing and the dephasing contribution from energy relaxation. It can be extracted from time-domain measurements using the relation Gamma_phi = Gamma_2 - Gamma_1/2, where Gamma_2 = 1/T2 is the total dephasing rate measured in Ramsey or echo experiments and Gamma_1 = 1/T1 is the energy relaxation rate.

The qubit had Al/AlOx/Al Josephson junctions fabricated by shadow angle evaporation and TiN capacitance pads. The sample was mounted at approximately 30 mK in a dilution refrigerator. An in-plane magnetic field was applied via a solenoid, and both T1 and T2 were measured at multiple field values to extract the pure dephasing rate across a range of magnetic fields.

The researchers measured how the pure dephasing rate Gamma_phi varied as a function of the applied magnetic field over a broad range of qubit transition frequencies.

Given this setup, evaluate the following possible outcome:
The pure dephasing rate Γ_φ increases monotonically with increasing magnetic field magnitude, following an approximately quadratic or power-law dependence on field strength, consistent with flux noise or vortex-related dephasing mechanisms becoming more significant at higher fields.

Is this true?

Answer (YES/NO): NO